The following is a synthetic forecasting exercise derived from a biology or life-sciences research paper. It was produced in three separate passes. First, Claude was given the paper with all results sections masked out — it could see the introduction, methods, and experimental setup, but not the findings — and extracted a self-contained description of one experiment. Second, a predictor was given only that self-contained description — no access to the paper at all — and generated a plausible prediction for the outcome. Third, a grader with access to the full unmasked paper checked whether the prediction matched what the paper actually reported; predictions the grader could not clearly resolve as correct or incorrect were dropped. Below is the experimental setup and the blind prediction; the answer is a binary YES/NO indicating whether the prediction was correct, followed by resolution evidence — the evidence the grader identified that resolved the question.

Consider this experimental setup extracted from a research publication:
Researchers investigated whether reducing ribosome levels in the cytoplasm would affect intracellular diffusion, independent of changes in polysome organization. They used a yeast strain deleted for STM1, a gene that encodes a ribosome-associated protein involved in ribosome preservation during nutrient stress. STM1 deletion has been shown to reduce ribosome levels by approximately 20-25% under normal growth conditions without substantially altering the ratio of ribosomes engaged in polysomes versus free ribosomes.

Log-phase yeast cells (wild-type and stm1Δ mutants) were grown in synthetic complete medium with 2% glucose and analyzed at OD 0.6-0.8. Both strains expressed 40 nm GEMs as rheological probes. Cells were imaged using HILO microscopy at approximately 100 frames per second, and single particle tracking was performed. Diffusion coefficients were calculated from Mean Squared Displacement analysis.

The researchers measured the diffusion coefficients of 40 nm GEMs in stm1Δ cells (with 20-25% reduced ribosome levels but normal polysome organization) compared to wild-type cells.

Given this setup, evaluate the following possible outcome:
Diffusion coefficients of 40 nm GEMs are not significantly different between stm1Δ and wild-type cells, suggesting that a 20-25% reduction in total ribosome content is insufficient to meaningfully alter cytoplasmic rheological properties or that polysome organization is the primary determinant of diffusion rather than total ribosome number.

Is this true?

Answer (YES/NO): YES